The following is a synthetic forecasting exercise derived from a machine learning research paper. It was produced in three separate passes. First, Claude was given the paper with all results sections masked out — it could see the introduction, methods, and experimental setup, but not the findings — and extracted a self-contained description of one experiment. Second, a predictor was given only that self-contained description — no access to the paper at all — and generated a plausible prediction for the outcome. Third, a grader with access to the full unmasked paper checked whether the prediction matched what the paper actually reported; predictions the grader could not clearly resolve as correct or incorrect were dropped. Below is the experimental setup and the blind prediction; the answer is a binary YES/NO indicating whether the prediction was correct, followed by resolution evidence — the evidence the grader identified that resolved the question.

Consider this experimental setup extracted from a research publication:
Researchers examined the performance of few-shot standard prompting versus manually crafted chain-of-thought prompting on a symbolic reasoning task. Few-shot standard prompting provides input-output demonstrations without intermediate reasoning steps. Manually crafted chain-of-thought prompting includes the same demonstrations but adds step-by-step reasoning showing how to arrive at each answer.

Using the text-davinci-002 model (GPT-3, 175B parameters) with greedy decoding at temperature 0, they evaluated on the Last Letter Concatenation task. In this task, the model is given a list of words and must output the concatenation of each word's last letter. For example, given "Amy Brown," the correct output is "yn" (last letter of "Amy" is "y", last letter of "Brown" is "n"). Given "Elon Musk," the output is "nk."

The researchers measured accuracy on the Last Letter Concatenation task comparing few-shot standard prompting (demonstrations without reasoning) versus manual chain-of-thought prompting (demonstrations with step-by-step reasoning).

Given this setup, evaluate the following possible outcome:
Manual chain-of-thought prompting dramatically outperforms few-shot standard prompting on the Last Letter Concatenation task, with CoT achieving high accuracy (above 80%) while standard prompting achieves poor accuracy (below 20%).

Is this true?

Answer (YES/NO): NO